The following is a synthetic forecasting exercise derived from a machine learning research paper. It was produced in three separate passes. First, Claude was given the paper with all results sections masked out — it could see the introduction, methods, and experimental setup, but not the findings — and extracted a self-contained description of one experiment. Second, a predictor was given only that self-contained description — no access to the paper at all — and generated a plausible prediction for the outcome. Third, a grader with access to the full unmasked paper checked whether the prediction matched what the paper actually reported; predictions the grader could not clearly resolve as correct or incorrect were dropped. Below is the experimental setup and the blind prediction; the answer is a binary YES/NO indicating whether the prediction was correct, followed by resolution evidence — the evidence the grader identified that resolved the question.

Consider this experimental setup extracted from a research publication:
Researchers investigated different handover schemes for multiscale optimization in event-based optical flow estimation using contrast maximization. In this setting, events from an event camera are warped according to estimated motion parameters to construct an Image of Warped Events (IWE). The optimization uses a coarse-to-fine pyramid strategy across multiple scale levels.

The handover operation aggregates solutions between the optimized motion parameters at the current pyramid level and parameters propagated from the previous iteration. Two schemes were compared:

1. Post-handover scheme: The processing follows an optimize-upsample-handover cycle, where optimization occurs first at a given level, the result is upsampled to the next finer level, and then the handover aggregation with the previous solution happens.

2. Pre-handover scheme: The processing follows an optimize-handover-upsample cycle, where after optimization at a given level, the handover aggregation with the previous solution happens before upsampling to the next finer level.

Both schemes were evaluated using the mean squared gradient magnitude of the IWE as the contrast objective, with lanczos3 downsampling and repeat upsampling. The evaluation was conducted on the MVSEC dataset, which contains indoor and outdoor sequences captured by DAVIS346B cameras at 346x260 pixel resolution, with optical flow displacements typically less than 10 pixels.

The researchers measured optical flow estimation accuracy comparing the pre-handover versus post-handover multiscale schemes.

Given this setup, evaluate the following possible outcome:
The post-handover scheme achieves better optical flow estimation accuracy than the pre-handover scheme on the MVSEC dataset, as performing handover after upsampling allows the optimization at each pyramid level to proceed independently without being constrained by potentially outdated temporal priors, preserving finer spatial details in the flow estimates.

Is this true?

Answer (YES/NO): NO